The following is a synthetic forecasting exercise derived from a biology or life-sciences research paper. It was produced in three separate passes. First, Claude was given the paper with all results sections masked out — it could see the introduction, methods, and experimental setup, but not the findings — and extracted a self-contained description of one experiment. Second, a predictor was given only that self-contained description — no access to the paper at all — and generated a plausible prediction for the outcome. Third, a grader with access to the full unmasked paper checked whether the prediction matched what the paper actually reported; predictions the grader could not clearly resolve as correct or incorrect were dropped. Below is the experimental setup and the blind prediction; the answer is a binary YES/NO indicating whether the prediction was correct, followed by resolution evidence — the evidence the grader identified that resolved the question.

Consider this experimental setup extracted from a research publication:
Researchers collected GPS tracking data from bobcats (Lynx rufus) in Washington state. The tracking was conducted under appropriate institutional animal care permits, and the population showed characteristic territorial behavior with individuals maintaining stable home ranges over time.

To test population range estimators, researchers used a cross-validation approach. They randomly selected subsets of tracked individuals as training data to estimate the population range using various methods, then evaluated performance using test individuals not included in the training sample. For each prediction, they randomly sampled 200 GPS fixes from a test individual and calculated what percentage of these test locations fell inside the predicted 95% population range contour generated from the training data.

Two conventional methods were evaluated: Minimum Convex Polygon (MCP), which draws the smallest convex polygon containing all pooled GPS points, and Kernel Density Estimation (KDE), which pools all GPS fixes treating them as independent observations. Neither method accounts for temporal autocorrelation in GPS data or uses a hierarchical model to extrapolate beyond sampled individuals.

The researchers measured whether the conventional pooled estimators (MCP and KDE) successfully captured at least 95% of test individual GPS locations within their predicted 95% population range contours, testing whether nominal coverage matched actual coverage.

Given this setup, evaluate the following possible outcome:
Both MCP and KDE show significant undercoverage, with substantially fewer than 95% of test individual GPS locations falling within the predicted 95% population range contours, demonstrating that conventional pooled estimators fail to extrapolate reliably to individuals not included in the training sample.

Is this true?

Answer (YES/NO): YES